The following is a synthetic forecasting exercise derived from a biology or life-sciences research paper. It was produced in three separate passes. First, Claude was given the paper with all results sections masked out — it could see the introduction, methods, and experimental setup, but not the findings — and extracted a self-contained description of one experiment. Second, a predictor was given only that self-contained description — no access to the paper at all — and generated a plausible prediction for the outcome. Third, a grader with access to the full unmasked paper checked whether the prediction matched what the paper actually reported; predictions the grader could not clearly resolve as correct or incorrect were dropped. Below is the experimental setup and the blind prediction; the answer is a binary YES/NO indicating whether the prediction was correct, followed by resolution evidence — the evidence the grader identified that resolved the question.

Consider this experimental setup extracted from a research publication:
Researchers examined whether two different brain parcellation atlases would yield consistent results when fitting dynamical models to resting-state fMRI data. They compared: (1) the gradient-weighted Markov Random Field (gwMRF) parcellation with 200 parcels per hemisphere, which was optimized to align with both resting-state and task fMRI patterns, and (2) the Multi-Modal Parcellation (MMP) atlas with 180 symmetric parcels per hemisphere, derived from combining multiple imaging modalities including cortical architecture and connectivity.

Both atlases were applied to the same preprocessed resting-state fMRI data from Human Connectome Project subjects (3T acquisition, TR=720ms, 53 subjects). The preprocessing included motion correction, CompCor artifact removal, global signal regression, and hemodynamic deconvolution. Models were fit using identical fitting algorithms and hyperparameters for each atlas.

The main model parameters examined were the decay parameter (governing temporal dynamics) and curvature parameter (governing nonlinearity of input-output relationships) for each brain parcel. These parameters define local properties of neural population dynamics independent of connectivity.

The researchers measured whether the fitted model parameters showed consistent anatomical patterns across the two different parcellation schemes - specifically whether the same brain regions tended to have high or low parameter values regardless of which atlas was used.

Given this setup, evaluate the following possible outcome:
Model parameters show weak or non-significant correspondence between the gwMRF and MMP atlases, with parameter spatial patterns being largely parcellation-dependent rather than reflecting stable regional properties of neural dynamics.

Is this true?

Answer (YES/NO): NO